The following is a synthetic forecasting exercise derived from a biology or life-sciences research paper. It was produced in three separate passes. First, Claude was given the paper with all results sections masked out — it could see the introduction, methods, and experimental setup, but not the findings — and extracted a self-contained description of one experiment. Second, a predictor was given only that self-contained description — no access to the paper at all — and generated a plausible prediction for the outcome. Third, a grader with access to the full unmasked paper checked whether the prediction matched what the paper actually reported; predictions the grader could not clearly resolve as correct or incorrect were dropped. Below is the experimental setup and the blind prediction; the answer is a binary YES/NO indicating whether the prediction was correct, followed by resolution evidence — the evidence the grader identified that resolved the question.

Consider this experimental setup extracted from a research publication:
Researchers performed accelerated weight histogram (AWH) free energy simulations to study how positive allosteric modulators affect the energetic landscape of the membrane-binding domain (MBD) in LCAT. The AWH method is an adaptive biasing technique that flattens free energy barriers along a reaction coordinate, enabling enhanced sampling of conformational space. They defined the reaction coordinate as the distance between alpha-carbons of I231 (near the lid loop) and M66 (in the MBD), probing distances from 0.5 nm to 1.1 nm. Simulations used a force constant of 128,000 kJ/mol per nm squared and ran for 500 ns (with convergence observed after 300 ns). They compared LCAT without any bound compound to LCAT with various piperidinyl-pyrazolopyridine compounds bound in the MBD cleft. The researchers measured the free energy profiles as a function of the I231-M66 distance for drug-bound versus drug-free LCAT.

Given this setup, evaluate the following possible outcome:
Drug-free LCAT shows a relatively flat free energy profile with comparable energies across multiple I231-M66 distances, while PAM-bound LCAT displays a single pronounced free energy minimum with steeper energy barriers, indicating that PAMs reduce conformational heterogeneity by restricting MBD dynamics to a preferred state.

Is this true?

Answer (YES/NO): NO